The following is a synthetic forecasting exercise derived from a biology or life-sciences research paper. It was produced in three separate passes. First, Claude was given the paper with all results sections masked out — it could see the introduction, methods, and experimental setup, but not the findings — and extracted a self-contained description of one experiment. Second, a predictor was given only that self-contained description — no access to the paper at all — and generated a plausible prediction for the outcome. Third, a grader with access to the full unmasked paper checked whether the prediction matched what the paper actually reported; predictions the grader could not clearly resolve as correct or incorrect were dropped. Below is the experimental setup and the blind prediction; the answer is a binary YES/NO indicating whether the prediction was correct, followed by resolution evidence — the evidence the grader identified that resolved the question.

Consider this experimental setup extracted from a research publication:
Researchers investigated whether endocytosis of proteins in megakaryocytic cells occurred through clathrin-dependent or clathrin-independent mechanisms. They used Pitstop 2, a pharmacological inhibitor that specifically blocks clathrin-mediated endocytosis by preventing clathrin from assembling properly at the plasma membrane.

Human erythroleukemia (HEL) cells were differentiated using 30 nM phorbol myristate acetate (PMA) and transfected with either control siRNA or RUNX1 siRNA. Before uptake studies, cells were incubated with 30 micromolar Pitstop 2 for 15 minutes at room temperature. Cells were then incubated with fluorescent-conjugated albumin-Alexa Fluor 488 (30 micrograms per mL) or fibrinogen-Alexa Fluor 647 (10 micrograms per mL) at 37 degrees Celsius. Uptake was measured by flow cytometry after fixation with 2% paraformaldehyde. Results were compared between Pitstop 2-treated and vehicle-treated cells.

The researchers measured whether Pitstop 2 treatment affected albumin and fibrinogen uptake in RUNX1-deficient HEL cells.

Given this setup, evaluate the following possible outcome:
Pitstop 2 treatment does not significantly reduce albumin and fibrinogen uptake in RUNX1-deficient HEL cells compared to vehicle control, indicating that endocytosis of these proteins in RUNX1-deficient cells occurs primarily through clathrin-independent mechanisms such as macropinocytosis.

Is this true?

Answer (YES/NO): NO